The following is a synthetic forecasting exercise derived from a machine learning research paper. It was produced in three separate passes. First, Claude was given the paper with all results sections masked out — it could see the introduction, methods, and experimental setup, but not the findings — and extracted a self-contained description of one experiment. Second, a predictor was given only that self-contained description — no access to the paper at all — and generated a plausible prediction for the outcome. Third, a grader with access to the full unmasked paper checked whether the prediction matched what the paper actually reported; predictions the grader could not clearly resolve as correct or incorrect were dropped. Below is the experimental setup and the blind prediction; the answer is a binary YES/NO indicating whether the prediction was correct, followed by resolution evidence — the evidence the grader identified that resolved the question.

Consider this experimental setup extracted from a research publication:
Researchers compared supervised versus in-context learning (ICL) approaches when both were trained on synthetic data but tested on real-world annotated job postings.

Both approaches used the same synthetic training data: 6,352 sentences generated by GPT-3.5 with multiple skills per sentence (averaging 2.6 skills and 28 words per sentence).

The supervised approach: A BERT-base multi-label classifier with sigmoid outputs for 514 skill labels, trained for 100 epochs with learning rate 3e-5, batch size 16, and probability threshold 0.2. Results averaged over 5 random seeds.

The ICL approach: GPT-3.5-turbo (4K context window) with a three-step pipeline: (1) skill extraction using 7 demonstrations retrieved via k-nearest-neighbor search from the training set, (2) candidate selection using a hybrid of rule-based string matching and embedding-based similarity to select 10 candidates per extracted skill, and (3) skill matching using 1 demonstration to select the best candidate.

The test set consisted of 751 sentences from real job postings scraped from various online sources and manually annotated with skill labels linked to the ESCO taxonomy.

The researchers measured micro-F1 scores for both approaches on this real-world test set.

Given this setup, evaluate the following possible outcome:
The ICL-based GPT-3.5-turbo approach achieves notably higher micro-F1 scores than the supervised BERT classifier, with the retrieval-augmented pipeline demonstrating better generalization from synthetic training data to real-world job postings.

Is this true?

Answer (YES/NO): YES